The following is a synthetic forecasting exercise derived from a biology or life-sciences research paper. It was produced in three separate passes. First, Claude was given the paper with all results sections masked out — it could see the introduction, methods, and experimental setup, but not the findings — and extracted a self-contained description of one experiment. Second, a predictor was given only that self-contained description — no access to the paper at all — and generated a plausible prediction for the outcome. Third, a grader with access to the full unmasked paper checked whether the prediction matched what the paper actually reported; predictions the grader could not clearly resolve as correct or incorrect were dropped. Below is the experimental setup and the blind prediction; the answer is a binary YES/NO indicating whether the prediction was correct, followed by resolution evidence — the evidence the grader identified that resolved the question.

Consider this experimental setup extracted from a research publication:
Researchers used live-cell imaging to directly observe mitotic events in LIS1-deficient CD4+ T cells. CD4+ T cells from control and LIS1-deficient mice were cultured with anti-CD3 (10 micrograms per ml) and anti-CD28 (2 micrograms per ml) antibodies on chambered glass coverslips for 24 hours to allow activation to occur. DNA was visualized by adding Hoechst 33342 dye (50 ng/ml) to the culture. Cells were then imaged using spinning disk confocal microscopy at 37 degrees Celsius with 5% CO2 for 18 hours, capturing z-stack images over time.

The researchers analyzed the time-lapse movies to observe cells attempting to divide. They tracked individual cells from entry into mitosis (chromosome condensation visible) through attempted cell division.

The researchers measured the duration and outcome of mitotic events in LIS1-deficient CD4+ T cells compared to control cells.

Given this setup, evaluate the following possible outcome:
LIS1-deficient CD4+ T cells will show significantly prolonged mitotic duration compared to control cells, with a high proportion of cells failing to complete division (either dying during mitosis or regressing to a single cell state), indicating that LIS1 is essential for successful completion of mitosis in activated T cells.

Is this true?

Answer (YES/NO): YES